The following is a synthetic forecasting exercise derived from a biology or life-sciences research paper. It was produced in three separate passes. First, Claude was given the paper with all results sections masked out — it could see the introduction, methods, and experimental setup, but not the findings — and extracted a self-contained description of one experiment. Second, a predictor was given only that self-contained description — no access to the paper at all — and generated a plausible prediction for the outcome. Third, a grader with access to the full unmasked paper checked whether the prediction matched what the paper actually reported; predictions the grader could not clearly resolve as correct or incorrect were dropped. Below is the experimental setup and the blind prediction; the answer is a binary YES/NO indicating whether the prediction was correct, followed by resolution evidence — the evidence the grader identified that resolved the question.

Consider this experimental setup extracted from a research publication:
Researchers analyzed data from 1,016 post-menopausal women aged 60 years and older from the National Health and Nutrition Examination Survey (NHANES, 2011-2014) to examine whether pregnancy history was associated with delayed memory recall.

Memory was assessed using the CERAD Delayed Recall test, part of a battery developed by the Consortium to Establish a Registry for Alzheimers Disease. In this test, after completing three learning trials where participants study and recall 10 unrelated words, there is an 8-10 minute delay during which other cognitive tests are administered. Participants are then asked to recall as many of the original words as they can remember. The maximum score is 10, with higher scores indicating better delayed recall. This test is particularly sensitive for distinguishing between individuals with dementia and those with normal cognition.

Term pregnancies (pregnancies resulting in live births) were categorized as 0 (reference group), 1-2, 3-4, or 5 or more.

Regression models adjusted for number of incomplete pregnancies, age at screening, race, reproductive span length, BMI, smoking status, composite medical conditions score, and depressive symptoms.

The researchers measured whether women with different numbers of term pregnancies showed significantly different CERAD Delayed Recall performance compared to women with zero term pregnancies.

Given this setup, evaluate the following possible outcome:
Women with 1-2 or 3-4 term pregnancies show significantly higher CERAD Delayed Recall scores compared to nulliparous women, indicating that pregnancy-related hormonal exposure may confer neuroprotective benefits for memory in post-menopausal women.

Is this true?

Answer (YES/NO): NO